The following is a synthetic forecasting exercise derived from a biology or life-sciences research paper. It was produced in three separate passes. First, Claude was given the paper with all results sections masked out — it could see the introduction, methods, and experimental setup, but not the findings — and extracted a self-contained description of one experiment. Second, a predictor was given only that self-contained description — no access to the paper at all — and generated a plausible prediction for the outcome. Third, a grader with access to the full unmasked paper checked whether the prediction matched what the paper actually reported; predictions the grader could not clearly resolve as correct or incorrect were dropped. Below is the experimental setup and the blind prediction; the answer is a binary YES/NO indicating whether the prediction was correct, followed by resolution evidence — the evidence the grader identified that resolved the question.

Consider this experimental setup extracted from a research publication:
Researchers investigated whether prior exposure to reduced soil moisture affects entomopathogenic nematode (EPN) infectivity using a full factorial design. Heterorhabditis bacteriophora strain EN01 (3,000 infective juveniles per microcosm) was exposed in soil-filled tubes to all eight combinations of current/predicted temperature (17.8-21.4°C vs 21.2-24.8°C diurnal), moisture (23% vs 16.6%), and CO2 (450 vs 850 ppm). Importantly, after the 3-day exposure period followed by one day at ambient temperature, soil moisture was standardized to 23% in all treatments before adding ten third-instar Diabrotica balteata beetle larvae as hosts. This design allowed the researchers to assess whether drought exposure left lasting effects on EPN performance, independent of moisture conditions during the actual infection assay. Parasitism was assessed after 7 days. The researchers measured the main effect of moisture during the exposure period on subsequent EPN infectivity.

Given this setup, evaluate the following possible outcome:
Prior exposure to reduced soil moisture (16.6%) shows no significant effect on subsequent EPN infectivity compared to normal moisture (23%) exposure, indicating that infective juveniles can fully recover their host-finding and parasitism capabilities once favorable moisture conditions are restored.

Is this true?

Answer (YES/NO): NO